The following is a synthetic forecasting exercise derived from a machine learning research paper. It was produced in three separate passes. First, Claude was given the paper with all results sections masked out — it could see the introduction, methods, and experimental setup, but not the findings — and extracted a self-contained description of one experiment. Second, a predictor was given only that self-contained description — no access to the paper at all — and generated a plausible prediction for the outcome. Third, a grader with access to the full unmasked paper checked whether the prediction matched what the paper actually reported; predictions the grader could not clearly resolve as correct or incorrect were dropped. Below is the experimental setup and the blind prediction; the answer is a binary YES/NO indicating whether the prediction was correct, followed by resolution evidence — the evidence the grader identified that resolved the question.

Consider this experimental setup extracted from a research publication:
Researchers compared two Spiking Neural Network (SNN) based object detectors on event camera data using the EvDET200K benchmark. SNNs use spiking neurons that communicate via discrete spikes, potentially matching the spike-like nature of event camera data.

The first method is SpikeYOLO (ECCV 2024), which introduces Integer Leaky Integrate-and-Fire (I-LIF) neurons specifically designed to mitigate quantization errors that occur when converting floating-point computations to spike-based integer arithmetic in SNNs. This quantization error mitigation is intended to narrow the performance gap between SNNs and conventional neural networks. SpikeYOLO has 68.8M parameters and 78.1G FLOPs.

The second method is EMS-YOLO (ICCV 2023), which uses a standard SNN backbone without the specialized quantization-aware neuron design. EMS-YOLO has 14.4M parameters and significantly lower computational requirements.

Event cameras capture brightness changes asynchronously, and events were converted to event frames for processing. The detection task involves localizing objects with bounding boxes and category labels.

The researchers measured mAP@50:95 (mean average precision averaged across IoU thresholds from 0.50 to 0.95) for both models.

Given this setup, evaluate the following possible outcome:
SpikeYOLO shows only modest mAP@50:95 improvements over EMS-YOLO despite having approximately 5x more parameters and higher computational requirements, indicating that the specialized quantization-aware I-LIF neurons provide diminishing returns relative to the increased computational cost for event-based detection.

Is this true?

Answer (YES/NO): NO